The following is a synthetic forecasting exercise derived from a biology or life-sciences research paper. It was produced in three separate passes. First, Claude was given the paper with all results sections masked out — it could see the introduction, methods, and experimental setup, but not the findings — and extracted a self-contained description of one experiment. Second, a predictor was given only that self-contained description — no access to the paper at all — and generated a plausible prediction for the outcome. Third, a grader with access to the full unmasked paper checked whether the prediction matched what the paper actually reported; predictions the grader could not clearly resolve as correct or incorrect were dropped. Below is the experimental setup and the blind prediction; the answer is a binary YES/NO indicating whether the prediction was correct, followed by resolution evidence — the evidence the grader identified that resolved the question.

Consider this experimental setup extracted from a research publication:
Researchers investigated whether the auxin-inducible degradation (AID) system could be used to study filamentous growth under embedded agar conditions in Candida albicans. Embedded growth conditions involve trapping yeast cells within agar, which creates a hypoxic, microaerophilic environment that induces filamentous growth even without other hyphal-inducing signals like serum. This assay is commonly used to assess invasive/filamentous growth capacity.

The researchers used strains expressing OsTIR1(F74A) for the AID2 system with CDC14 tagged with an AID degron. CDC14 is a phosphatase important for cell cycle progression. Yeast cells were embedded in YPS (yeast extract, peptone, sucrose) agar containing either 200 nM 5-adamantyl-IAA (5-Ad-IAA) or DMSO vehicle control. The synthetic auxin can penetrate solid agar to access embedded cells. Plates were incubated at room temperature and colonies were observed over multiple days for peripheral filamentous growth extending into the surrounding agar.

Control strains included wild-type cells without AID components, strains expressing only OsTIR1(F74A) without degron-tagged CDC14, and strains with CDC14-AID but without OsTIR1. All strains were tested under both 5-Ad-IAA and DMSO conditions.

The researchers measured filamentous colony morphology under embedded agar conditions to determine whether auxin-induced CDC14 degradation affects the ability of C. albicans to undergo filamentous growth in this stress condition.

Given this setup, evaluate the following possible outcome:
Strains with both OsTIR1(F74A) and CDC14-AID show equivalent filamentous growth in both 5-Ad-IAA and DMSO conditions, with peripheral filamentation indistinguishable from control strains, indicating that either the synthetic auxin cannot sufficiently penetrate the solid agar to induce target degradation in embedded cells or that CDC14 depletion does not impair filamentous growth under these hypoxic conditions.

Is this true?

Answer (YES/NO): NO